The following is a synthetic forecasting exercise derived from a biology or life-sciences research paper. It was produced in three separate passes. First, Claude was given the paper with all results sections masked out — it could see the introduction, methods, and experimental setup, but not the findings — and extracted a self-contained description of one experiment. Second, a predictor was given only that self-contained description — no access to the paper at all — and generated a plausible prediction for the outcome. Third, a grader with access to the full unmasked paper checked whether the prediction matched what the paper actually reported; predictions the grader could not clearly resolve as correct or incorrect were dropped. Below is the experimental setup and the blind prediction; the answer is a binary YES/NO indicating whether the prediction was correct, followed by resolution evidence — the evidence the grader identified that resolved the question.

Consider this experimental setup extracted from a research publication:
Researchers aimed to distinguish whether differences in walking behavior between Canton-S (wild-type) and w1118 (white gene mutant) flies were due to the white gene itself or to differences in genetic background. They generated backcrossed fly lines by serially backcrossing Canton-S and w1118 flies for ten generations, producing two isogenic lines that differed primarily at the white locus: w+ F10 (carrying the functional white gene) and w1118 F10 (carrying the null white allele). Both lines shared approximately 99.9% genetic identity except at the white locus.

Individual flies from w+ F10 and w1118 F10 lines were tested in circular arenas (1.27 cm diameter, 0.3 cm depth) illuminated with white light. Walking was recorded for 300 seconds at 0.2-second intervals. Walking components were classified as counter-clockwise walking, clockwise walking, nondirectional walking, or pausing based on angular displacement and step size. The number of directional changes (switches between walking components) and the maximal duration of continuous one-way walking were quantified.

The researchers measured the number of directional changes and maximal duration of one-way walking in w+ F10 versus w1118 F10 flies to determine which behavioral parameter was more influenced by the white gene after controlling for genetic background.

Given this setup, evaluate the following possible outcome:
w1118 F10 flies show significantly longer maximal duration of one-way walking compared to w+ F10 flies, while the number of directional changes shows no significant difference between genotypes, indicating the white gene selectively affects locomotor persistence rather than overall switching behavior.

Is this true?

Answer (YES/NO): NO